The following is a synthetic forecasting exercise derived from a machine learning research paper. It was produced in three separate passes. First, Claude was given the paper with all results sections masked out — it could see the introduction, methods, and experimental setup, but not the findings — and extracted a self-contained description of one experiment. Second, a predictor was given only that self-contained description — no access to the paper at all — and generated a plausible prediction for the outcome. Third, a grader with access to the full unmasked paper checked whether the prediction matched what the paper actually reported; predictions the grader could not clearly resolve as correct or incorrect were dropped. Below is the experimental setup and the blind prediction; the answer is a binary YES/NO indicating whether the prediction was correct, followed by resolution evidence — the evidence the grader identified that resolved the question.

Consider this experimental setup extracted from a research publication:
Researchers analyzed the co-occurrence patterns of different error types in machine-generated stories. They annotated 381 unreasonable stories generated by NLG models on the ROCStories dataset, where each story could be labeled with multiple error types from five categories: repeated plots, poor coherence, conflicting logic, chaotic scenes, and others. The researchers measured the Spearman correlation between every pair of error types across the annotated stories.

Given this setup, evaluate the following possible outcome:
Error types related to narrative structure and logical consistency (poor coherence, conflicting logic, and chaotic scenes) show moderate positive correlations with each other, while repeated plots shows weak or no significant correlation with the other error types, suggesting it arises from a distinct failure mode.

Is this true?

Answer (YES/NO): NO